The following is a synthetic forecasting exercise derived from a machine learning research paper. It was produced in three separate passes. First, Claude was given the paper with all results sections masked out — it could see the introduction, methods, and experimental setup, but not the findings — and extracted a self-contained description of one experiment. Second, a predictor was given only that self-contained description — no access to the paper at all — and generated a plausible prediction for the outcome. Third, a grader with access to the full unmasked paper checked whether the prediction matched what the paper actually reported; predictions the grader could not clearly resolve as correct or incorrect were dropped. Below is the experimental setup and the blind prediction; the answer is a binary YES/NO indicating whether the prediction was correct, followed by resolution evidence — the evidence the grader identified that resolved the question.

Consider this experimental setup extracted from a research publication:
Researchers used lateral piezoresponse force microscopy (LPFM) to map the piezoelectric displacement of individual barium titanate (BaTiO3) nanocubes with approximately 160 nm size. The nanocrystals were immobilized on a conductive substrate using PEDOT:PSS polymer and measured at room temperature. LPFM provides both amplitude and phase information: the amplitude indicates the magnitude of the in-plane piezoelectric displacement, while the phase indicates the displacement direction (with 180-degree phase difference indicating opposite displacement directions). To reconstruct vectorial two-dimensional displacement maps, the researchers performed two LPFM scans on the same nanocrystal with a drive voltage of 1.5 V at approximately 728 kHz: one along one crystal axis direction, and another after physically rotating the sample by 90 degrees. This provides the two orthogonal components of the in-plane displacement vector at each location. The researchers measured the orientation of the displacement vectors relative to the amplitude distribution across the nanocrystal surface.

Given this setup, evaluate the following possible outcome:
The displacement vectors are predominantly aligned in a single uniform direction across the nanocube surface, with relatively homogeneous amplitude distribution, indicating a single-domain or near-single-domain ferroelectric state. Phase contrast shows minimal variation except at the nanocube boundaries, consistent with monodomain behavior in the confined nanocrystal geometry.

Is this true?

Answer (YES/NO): NO